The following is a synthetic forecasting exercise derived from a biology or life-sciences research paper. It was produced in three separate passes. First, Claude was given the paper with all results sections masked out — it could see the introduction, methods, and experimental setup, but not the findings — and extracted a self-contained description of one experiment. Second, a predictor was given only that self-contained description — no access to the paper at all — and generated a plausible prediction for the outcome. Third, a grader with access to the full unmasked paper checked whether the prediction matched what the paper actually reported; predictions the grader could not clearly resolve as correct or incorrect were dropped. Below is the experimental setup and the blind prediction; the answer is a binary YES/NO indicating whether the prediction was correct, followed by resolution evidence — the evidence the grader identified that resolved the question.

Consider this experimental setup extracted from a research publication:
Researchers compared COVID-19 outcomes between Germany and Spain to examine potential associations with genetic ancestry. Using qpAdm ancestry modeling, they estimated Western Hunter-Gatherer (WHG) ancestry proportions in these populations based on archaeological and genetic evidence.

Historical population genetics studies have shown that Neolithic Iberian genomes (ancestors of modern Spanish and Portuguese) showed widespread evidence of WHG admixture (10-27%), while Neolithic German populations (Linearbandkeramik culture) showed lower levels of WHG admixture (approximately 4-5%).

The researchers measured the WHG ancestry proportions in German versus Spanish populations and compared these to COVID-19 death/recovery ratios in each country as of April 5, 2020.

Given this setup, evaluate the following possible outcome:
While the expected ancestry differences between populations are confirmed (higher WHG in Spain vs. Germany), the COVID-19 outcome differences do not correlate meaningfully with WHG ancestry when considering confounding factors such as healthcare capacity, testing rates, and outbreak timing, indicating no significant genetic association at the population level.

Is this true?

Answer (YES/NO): NO